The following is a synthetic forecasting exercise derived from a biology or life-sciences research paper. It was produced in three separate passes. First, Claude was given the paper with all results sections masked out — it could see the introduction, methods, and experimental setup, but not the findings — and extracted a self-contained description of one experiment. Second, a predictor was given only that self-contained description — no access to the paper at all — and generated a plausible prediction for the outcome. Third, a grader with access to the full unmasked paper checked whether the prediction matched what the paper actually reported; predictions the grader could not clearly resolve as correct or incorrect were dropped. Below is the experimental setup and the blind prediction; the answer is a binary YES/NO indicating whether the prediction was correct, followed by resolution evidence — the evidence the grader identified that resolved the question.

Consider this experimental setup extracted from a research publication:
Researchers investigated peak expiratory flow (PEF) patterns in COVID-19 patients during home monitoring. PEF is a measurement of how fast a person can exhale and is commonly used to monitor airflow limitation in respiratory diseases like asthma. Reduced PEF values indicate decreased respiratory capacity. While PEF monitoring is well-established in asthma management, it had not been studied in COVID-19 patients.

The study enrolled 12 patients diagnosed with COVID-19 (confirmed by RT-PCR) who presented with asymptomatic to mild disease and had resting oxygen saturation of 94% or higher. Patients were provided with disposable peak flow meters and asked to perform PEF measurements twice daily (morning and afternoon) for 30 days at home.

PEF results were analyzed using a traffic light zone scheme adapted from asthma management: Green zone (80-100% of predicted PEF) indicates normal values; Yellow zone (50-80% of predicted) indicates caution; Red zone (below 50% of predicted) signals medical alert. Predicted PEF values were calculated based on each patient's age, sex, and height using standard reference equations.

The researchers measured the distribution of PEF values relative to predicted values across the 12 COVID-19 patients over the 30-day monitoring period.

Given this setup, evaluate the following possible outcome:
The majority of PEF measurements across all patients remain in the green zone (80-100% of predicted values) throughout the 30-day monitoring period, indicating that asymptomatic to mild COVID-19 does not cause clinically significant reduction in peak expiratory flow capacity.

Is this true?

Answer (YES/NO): NO